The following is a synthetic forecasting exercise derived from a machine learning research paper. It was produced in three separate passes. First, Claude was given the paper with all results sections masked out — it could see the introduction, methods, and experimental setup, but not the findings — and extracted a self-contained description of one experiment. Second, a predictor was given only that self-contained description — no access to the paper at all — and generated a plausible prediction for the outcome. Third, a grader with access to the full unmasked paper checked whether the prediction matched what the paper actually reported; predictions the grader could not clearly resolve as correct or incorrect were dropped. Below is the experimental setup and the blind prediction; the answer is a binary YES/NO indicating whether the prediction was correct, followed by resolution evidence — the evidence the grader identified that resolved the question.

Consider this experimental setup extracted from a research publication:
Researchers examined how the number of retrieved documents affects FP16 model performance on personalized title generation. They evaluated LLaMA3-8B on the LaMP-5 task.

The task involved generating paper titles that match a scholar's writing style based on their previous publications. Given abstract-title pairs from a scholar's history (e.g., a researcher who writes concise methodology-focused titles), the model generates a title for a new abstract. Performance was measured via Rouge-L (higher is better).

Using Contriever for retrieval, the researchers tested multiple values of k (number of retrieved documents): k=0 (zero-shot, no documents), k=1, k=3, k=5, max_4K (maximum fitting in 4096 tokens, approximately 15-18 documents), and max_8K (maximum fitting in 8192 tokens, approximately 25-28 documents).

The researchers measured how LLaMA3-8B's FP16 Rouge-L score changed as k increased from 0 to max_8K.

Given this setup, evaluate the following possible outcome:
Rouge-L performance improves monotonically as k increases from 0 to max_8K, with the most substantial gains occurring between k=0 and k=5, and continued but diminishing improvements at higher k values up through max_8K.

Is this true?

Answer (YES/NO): NO